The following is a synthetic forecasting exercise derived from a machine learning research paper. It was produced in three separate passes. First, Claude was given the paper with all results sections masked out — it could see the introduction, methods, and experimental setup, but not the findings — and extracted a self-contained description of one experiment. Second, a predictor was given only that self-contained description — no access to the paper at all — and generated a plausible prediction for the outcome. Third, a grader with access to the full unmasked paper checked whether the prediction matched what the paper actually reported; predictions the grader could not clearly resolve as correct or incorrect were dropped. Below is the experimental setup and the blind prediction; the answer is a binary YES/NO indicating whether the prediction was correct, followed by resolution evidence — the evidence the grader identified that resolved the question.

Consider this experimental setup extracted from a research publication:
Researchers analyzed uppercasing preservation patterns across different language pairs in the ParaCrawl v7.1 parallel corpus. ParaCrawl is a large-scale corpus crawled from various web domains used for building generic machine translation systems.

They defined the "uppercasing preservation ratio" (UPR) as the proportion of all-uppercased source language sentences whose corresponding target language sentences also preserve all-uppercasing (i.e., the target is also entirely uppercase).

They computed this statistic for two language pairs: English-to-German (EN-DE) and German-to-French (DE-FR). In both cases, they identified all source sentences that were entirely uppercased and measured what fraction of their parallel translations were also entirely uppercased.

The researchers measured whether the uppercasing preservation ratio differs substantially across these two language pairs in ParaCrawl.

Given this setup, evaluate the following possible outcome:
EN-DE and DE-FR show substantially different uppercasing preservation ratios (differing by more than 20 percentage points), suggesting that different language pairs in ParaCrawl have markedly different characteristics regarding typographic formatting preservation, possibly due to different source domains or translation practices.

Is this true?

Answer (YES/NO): NO